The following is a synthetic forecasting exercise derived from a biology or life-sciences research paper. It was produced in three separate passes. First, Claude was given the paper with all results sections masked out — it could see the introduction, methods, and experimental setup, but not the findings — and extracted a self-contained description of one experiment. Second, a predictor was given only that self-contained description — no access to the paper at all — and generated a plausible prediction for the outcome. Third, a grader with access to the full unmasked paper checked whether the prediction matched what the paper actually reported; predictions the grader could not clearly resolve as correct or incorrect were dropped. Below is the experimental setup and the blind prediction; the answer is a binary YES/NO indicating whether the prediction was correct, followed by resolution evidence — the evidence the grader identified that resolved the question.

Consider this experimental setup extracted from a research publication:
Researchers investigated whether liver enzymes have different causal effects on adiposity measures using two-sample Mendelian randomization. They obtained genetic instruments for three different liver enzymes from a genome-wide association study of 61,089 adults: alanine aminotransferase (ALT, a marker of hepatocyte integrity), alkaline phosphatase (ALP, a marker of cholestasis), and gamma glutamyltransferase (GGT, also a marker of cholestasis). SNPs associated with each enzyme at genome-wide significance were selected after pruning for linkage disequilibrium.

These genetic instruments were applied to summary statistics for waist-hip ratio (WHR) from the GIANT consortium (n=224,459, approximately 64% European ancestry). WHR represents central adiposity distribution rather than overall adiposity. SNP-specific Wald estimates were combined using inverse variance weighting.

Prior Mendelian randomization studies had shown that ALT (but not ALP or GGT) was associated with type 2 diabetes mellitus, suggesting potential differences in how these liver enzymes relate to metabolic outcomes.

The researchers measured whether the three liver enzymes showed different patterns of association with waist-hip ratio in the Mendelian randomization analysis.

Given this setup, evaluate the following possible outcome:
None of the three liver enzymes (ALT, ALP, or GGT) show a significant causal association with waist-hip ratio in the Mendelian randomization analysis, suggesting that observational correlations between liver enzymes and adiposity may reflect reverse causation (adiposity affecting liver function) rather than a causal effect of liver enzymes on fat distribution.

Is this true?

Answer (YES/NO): YES